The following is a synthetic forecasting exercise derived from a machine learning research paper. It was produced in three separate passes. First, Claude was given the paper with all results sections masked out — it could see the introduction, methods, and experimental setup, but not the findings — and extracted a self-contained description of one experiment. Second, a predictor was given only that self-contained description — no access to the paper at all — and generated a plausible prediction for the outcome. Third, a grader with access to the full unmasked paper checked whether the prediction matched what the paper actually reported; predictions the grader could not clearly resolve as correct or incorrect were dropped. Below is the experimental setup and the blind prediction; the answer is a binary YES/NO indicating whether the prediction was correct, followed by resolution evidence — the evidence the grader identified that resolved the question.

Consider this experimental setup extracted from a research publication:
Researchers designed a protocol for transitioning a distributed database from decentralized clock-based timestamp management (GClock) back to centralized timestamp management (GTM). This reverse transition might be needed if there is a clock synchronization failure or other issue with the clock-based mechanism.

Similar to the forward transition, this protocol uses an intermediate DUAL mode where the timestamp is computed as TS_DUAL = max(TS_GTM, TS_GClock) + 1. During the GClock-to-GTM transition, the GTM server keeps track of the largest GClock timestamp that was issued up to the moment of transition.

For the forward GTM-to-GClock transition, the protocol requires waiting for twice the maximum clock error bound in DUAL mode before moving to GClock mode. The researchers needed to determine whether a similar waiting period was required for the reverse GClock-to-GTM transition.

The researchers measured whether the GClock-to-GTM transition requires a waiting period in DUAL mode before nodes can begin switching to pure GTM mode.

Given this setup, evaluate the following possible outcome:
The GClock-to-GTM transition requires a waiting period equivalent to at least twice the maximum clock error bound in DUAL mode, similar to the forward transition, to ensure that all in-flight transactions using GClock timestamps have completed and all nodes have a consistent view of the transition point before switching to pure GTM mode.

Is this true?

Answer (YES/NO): NO